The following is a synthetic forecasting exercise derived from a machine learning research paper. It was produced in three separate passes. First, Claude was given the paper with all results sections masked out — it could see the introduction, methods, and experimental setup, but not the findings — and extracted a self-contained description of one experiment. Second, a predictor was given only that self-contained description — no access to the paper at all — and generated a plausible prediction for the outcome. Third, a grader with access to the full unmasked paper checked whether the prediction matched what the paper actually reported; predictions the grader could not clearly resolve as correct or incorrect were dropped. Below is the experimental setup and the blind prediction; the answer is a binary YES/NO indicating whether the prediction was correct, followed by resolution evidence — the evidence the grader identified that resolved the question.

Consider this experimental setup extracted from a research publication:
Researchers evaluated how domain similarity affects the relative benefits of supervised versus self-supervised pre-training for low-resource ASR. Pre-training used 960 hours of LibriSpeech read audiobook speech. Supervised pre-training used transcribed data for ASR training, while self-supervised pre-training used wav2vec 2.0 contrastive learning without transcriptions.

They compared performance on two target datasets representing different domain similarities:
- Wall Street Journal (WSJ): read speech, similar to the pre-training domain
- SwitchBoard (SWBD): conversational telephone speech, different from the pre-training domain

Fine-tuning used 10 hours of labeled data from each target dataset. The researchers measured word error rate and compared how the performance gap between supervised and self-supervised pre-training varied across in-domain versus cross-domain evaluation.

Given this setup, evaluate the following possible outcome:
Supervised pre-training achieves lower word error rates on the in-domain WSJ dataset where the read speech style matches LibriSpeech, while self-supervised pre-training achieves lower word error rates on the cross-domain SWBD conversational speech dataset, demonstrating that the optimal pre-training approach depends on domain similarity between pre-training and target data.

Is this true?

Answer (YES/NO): NO